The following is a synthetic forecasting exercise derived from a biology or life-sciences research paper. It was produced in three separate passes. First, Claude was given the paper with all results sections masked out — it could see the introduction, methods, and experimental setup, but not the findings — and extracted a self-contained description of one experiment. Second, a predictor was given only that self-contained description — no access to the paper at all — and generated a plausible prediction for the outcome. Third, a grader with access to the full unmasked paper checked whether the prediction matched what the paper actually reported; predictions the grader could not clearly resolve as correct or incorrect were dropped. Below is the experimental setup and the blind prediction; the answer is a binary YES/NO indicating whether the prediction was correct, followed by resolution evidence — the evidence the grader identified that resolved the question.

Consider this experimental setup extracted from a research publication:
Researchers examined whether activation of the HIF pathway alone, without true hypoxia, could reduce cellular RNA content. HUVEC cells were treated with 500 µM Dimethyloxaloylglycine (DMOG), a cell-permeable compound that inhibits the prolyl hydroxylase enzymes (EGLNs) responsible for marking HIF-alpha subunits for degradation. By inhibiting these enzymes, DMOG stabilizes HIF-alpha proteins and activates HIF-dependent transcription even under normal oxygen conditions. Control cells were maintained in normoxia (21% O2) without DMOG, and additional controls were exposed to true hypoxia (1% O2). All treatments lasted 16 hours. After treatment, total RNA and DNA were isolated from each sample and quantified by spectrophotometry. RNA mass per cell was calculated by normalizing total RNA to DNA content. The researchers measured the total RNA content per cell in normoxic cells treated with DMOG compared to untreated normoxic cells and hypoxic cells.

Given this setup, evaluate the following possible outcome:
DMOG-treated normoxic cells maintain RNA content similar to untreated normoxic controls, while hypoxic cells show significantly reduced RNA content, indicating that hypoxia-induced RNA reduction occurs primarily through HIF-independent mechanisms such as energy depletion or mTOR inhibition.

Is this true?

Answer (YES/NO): NO